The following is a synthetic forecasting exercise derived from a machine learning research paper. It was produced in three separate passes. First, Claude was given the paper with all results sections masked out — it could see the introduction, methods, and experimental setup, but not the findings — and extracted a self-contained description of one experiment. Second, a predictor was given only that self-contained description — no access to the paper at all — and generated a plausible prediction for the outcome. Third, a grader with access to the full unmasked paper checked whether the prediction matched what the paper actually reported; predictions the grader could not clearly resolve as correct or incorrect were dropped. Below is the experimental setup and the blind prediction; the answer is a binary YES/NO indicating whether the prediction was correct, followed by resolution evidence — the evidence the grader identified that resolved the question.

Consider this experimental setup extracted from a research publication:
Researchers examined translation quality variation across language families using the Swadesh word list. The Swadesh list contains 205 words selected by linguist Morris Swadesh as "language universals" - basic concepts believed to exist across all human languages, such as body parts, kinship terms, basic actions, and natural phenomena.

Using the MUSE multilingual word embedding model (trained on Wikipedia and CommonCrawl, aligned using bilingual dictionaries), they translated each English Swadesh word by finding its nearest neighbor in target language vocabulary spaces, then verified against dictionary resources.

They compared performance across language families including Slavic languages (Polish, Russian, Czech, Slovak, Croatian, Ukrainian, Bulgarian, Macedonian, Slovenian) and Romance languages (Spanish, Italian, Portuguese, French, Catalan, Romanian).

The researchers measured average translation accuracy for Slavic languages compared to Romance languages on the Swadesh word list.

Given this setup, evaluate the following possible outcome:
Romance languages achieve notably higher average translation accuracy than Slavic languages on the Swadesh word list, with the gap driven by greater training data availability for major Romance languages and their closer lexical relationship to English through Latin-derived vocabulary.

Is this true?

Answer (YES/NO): YES